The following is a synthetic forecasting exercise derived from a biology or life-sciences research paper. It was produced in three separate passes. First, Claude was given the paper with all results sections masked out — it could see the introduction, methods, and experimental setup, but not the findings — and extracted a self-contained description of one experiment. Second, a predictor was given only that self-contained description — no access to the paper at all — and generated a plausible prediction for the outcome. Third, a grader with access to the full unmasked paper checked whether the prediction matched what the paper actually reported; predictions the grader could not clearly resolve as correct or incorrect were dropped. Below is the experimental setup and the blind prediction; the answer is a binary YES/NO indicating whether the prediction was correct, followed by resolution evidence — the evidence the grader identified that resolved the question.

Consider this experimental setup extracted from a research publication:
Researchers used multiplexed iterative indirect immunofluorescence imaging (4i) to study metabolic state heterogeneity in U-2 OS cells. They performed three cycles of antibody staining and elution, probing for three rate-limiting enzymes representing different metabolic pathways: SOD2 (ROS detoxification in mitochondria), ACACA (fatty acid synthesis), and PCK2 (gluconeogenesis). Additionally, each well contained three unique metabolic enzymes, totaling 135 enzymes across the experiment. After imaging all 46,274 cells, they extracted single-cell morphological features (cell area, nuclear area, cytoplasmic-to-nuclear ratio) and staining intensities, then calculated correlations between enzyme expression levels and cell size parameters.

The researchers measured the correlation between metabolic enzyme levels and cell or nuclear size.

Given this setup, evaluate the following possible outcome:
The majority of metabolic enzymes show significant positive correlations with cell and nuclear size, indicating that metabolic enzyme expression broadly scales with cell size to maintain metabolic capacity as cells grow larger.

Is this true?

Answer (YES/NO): NO